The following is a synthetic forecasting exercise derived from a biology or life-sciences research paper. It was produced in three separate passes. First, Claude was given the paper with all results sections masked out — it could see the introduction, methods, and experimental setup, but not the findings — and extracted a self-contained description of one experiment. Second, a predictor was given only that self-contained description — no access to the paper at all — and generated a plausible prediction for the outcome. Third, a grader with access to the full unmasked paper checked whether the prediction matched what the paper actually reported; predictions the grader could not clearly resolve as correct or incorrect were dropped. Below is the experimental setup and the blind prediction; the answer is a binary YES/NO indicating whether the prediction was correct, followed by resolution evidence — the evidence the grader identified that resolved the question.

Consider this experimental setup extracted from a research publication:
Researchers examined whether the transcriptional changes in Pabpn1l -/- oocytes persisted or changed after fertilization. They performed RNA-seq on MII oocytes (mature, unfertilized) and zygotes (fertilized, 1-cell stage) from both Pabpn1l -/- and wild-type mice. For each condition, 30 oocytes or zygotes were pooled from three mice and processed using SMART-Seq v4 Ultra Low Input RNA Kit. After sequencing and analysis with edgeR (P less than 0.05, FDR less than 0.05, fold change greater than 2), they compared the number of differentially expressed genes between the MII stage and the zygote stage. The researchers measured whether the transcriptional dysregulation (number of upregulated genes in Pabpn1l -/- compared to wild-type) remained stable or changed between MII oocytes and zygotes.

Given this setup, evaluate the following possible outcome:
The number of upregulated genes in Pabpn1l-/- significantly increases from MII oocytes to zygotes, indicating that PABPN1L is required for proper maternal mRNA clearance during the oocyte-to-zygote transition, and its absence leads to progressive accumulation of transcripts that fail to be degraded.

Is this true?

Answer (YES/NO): NO